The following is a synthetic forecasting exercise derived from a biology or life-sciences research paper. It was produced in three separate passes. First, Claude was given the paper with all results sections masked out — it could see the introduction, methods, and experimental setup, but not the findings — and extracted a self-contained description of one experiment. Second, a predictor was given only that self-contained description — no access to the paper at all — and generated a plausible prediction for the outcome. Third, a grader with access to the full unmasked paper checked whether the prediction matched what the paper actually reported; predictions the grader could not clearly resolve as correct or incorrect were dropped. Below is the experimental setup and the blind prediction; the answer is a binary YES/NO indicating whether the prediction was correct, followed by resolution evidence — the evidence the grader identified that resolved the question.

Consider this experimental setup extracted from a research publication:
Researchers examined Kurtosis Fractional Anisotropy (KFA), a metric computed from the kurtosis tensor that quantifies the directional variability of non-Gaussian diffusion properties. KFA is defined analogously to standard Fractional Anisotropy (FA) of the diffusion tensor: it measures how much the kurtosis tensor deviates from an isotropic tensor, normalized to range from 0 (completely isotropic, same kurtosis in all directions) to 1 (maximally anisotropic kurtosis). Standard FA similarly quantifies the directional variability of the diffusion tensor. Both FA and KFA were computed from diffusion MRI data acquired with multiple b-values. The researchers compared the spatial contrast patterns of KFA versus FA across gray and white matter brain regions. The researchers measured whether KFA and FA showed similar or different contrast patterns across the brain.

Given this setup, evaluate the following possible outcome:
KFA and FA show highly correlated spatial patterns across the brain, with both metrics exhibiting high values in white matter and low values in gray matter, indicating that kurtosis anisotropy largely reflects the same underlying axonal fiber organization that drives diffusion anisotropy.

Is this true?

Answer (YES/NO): NO